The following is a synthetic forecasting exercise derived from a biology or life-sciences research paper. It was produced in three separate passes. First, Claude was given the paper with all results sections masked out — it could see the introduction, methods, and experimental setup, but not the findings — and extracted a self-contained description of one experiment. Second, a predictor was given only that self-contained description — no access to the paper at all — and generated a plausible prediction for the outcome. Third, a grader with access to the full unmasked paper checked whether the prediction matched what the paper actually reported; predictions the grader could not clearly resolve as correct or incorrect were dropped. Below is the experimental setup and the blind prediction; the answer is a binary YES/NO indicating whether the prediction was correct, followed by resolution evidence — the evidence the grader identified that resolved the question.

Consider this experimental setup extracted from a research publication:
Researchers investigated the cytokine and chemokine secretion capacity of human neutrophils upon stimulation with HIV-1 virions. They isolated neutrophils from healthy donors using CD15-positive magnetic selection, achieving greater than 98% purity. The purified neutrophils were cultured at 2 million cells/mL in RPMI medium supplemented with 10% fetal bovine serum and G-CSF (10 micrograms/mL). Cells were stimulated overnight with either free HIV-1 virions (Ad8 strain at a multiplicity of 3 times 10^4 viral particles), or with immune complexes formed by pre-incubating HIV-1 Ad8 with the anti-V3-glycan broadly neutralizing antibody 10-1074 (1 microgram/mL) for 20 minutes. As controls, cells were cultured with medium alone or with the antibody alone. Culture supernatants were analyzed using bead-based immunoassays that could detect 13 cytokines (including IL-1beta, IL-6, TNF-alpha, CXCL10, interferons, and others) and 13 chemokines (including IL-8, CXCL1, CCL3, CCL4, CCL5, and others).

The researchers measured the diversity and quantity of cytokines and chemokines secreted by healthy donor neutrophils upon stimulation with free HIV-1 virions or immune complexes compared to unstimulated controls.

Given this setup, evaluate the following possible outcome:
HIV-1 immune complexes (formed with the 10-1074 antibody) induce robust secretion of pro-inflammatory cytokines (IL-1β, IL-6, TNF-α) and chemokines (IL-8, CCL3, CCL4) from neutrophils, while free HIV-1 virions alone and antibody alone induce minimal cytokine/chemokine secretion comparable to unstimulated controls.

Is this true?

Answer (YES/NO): NO